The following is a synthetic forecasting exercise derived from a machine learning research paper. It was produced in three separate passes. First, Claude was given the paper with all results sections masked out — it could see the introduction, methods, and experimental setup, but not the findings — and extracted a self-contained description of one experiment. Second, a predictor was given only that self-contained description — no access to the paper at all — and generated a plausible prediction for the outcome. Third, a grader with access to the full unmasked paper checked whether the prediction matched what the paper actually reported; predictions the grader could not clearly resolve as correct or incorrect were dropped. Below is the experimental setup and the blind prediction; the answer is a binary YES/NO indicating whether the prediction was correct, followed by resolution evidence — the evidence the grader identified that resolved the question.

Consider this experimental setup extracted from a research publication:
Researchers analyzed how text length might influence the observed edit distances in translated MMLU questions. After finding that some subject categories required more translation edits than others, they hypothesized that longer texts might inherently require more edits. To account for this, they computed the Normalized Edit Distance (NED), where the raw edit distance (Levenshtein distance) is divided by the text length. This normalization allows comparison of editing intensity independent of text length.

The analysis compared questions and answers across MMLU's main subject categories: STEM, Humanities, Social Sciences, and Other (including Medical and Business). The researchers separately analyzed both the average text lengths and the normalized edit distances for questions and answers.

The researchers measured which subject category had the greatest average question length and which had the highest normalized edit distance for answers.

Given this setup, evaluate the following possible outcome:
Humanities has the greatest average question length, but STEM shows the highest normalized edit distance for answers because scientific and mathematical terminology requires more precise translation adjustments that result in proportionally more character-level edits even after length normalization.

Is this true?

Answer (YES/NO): YES